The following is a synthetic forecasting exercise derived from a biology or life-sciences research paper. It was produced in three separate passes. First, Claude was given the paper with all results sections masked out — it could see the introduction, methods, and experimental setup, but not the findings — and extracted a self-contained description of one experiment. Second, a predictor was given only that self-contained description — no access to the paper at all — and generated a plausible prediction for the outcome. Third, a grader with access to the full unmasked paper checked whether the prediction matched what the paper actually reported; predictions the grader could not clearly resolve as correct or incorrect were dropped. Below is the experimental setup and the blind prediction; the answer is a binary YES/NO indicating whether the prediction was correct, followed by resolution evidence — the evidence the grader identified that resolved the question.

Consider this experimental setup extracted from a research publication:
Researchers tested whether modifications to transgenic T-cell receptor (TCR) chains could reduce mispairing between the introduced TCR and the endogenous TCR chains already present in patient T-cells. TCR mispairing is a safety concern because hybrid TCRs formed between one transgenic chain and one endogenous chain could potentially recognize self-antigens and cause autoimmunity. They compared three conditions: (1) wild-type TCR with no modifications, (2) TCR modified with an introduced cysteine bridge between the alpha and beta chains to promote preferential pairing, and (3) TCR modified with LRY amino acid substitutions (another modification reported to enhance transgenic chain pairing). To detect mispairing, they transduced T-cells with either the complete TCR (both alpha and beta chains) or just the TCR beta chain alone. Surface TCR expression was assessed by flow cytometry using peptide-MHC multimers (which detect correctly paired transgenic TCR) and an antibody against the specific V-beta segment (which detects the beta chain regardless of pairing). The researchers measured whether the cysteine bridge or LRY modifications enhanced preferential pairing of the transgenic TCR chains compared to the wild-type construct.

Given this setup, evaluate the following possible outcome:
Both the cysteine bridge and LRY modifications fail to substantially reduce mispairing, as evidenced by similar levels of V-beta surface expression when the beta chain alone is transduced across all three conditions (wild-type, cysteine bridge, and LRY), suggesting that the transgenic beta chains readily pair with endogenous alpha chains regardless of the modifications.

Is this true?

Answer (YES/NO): NO